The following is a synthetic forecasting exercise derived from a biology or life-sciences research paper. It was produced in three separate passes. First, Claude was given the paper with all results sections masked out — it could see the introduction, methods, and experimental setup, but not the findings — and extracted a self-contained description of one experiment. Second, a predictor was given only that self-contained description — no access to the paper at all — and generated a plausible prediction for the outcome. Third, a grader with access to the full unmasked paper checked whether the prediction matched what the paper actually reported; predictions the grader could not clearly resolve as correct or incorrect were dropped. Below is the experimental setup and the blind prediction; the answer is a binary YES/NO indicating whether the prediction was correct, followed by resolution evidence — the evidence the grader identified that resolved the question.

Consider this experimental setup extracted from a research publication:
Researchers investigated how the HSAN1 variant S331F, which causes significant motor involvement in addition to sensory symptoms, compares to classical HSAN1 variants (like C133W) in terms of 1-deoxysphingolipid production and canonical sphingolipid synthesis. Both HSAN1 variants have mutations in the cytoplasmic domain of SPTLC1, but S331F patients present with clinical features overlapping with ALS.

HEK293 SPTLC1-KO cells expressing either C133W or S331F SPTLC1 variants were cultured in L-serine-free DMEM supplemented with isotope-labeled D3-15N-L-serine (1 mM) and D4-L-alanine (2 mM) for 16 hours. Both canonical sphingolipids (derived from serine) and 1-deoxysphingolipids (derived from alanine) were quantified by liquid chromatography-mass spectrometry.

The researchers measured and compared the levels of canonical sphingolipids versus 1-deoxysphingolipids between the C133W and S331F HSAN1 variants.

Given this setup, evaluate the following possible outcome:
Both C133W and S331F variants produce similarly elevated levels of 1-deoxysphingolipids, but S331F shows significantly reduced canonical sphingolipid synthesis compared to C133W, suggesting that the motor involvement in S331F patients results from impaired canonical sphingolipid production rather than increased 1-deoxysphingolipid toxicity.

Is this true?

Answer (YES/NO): NO